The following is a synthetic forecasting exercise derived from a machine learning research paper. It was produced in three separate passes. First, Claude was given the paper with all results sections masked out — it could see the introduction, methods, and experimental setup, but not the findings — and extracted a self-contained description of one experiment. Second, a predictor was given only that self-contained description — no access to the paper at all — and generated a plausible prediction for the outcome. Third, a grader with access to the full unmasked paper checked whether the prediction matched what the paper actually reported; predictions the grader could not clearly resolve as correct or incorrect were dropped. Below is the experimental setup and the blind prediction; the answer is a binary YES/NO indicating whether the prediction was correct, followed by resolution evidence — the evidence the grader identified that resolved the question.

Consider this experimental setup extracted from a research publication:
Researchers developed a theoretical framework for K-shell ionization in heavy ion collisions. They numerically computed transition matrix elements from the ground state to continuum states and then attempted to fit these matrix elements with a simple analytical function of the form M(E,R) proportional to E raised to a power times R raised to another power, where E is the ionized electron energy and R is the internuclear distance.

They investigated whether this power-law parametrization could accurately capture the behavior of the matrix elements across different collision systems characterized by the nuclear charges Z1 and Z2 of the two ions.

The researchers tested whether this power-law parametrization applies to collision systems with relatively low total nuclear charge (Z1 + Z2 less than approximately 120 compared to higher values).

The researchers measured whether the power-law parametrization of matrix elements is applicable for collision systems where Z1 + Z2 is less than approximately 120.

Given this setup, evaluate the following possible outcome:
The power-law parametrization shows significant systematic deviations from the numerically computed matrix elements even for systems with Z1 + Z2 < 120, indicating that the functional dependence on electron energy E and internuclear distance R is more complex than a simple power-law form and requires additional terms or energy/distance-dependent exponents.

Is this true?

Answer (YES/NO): YES